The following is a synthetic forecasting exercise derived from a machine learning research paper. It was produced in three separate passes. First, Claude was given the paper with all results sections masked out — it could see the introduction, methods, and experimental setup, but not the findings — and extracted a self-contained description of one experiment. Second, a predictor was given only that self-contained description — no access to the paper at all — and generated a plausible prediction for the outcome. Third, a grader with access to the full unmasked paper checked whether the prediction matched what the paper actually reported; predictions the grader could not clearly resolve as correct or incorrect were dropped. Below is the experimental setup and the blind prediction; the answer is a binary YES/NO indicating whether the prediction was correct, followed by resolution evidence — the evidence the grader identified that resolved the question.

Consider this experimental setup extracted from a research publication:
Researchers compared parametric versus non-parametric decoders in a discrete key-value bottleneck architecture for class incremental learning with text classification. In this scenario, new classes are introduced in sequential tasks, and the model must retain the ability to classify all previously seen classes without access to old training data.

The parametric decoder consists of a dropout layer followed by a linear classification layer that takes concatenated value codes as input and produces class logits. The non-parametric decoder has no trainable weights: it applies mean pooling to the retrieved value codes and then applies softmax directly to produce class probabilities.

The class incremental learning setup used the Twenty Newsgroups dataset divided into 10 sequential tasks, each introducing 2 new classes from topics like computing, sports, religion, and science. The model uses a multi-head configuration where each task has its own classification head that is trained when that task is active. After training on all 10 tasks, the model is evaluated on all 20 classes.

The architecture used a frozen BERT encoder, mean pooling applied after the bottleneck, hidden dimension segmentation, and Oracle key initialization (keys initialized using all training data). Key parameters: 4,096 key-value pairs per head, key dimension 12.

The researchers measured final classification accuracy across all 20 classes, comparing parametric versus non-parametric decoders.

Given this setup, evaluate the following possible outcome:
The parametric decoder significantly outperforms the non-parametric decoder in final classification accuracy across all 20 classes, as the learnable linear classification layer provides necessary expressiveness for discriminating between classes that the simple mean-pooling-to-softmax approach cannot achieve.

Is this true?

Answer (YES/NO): NO